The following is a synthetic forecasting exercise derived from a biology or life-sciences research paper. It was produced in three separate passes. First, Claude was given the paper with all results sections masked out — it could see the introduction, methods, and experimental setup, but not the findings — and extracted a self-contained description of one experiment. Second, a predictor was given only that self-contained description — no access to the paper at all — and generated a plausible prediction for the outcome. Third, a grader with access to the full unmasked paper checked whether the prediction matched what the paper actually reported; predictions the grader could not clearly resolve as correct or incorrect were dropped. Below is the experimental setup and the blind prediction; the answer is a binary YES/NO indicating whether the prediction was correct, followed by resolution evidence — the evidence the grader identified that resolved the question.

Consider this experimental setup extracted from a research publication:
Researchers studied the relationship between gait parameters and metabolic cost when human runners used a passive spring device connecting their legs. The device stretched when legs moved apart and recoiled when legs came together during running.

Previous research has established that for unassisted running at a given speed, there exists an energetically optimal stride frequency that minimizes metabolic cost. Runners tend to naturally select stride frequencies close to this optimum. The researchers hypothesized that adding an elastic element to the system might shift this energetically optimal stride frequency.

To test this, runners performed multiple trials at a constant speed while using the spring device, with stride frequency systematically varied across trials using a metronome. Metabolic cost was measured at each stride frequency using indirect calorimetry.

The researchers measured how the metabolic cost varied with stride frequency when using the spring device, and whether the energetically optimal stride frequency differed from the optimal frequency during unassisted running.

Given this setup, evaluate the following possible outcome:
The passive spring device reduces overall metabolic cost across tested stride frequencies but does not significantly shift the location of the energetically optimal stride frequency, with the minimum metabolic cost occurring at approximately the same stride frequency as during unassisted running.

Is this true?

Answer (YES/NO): NO